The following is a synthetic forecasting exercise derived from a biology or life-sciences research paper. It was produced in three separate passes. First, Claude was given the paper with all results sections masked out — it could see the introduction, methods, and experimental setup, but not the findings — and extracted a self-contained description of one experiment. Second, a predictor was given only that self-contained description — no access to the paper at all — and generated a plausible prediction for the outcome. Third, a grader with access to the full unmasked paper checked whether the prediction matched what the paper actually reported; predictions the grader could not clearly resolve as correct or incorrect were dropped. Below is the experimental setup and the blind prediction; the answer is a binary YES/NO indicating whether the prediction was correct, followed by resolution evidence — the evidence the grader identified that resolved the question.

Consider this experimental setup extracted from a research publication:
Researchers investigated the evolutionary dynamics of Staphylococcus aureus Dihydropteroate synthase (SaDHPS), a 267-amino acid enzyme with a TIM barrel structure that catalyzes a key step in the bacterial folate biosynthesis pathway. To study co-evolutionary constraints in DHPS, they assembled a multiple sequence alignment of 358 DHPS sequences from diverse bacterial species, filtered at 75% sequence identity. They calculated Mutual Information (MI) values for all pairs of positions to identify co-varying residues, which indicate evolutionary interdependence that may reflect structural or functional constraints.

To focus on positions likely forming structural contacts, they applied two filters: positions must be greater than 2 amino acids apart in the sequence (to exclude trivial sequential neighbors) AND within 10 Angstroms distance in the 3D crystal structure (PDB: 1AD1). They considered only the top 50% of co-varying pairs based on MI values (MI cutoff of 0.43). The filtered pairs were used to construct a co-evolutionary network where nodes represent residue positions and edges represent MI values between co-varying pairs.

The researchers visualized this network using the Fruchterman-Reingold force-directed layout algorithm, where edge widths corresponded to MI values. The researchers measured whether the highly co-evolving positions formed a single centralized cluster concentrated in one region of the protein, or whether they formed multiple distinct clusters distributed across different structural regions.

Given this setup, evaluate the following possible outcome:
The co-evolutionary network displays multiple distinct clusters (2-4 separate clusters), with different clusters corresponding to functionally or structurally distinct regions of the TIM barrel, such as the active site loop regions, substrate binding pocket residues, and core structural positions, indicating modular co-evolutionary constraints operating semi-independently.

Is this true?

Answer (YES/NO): NO